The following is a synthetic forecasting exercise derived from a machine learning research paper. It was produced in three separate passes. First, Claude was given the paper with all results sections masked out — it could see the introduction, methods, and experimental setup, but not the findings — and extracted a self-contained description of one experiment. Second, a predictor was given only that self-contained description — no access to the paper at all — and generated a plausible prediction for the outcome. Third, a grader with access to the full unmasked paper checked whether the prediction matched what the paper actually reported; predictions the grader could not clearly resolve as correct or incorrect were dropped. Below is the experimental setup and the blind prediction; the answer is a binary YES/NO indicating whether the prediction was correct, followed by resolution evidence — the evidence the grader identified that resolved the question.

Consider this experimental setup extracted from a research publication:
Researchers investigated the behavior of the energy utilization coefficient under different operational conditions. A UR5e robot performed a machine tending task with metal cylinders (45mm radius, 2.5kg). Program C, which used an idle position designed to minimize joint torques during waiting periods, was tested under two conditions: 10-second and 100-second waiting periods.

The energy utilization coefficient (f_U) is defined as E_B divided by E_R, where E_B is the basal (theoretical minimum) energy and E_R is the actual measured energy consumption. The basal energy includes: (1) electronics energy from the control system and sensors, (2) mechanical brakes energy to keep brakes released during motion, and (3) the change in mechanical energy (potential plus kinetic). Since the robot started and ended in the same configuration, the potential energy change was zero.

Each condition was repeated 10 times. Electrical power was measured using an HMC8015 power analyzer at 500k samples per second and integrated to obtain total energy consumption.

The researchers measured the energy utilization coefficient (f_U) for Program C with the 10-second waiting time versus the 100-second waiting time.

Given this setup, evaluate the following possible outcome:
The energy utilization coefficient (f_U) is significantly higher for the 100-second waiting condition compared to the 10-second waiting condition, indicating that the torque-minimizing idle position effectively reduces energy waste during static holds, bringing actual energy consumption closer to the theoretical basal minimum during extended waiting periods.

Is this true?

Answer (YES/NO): YES